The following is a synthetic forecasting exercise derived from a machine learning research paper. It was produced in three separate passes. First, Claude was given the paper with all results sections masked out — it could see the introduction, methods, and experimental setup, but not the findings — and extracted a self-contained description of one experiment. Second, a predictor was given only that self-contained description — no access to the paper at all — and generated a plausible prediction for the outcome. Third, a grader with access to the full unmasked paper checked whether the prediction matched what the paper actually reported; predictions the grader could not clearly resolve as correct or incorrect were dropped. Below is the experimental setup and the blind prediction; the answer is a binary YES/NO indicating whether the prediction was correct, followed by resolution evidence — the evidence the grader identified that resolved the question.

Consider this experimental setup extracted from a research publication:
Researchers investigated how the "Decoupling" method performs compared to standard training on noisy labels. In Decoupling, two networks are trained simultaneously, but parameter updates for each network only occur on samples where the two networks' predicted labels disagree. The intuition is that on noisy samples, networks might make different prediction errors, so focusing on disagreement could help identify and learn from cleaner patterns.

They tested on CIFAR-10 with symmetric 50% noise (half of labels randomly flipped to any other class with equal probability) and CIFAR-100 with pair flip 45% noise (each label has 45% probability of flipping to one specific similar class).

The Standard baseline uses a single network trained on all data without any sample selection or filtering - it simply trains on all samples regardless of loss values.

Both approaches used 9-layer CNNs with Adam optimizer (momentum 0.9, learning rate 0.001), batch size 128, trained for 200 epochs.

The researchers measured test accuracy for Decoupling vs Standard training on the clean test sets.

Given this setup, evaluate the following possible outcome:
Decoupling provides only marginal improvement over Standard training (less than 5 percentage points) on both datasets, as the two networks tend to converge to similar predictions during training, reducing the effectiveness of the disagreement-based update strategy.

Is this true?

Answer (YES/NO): NO